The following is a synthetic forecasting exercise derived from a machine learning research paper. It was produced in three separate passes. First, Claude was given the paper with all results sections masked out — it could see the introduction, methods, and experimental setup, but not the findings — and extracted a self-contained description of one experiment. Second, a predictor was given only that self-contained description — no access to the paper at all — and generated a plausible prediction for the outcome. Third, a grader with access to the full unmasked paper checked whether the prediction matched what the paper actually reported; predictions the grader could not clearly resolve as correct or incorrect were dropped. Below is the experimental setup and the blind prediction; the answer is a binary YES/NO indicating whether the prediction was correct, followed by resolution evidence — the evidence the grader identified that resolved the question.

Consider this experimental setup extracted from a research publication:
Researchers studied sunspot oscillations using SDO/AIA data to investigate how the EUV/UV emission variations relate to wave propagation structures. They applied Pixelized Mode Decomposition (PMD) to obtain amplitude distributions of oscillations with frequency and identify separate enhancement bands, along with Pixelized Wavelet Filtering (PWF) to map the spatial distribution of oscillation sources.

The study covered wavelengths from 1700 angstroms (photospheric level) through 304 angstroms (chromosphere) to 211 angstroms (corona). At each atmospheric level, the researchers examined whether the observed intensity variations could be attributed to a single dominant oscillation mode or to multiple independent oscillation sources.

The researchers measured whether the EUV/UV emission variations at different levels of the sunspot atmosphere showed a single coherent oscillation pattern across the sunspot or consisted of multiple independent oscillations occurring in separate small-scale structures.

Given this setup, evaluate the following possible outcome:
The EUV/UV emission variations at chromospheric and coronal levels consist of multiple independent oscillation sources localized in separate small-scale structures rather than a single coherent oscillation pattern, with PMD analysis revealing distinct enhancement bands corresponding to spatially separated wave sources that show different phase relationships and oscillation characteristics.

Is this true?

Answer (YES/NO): YES